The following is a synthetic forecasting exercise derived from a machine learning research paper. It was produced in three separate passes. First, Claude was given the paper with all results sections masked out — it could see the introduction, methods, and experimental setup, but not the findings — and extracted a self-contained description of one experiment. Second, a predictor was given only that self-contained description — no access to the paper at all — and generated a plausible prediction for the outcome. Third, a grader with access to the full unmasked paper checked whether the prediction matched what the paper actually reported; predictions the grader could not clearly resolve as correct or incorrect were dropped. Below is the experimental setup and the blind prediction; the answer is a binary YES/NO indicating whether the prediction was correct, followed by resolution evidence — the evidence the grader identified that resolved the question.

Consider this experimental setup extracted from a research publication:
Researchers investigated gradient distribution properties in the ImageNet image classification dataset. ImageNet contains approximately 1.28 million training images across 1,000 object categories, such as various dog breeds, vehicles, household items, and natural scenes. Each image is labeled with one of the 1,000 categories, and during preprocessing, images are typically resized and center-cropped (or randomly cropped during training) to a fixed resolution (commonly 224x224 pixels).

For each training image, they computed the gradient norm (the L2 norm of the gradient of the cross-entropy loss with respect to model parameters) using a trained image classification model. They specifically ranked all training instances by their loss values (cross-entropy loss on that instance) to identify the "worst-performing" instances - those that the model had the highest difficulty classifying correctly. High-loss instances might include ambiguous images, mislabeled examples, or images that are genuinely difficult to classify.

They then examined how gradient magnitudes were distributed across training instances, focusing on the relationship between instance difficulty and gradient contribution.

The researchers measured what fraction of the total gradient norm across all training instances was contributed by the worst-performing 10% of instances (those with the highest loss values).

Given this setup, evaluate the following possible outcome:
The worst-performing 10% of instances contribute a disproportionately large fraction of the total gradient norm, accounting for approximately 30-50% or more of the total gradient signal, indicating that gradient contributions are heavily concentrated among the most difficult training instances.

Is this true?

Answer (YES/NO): NO